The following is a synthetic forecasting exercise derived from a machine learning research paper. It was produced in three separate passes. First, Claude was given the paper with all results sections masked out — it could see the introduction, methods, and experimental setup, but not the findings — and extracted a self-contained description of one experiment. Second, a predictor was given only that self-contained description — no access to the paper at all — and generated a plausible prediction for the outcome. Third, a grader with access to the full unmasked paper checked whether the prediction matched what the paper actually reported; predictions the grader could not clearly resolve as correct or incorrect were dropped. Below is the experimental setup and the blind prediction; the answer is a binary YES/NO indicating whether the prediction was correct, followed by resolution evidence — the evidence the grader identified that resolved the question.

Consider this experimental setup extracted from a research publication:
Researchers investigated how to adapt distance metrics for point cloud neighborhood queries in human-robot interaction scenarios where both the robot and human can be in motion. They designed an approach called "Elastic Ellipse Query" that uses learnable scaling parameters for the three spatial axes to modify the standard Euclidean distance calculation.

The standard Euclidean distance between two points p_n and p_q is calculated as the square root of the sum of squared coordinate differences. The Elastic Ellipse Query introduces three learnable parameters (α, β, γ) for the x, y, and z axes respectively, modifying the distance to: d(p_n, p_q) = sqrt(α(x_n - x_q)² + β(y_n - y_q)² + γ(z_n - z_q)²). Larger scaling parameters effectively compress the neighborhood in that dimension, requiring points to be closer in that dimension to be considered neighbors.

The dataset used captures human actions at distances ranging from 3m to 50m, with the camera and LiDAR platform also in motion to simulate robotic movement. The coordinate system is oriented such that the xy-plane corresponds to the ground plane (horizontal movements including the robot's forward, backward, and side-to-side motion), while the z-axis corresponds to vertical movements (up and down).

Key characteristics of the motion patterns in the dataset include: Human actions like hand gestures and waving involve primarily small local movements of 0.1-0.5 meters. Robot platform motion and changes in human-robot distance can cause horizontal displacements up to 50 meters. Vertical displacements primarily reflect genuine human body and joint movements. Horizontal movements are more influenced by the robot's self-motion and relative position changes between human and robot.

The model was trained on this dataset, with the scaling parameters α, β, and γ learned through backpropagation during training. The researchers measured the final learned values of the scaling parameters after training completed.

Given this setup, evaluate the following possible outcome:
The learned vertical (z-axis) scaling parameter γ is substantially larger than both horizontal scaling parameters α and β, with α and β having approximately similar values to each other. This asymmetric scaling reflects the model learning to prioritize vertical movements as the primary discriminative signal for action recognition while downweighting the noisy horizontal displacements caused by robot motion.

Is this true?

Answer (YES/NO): NO